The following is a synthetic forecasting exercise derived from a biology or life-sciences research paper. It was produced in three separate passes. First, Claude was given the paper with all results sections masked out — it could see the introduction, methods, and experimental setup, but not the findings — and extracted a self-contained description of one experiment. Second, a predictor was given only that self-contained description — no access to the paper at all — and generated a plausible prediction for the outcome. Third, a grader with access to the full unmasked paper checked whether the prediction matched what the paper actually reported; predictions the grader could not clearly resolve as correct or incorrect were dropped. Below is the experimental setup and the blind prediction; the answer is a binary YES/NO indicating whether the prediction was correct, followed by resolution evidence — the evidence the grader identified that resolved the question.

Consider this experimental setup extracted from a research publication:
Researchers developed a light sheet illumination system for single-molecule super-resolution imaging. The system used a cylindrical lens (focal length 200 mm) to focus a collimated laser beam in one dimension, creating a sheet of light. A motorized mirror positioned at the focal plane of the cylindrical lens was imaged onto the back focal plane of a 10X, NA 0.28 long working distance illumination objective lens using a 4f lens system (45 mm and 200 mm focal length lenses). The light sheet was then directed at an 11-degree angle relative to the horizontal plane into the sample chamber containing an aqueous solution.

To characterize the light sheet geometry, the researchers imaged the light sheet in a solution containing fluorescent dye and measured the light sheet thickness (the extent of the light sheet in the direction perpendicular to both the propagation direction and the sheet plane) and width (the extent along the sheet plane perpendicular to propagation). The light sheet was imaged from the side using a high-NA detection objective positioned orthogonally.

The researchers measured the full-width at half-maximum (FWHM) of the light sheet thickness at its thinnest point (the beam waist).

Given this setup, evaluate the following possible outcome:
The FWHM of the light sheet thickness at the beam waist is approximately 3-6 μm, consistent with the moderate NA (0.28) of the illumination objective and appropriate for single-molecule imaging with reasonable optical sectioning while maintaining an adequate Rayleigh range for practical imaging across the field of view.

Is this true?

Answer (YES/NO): YES